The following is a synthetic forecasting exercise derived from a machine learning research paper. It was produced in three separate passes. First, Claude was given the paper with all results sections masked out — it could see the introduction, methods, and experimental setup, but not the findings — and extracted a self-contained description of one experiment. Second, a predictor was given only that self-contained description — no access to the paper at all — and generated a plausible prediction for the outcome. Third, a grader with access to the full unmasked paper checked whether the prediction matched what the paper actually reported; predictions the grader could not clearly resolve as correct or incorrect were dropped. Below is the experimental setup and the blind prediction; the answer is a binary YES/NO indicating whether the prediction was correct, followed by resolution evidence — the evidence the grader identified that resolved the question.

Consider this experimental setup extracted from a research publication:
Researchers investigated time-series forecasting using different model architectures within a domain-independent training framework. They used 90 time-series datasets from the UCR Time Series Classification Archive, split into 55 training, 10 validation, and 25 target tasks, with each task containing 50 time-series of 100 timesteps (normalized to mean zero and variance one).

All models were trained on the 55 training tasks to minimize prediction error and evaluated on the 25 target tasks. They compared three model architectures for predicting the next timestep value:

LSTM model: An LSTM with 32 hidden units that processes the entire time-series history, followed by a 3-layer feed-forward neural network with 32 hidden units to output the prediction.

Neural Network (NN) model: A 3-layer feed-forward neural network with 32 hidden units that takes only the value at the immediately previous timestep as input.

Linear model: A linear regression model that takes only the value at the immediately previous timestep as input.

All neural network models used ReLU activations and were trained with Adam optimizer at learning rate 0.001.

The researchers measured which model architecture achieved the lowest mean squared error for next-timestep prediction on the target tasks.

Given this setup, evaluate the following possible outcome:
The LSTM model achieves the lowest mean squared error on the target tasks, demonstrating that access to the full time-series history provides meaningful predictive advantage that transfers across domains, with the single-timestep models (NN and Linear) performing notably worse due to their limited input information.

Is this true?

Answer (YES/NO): YES